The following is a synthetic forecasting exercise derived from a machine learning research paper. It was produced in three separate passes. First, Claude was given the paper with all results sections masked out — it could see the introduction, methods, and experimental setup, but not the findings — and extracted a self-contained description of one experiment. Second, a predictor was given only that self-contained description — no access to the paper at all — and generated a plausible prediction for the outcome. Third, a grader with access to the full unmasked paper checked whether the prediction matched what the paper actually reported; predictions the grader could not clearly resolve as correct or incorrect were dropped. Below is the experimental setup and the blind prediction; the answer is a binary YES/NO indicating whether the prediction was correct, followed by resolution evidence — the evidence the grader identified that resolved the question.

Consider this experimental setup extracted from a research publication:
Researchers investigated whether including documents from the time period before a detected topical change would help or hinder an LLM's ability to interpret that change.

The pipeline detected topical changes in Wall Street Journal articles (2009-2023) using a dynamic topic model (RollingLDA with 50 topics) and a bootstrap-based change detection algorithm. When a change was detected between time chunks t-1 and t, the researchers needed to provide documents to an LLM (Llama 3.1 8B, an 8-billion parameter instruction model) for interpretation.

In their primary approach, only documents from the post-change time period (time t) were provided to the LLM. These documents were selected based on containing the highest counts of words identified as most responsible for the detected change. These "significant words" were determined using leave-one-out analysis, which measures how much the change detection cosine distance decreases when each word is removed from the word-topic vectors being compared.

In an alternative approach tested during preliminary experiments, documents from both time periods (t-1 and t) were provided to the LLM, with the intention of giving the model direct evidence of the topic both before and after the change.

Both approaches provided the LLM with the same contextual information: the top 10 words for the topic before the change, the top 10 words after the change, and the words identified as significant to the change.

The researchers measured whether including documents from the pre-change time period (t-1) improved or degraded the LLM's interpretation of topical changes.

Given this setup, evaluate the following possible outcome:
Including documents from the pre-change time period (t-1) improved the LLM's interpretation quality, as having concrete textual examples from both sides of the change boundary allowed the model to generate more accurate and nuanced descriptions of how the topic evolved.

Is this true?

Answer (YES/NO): NO